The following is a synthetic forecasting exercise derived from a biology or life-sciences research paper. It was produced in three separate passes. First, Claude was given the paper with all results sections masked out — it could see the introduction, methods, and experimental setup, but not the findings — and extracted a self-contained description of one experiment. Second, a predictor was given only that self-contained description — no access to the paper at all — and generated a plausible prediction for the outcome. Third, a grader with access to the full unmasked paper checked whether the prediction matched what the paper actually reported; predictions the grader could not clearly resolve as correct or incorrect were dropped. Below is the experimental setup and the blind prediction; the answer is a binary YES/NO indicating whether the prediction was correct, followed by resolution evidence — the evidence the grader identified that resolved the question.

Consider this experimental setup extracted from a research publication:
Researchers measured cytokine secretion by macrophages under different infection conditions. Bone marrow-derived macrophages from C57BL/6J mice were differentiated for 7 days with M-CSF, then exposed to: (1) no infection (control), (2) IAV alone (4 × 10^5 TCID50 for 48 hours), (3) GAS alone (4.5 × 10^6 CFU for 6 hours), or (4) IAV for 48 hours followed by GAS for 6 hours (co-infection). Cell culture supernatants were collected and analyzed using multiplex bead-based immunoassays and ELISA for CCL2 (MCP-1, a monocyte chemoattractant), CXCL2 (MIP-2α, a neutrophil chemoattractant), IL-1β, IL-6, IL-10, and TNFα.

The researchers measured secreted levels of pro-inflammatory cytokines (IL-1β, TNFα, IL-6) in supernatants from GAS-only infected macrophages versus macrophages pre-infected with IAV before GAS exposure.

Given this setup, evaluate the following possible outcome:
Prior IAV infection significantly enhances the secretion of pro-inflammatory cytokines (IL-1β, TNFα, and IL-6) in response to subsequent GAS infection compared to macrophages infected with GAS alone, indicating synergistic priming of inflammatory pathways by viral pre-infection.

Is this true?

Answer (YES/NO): NO